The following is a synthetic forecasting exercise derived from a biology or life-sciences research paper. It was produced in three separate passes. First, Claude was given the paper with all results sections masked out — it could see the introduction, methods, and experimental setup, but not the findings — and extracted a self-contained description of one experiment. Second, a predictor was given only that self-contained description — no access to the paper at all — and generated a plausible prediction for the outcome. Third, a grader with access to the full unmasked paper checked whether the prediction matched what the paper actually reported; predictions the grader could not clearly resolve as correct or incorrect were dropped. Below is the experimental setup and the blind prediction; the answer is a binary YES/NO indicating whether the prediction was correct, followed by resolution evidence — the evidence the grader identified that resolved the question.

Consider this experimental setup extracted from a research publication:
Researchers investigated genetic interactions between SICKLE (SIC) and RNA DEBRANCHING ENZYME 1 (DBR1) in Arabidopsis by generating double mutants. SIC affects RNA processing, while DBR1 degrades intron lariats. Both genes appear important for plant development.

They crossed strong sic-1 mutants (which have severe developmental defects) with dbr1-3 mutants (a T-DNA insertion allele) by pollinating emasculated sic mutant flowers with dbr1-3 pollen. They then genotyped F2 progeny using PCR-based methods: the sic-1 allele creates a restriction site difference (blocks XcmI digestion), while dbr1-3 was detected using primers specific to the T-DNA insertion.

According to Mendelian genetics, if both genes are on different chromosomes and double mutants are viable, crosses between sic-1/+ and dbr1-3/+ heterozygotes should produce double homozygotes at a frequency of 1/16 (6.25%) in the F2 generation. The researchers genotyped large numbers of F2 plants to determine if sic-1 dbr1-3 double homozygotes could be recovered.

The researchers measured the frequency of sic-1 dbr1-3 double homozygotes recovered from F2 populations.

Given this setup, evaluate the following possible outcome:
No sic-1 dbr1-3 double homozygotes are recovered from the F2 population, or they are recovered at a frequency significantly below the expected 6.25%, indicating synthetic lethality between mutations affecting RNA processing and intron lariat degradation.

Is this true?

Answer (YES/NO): YES